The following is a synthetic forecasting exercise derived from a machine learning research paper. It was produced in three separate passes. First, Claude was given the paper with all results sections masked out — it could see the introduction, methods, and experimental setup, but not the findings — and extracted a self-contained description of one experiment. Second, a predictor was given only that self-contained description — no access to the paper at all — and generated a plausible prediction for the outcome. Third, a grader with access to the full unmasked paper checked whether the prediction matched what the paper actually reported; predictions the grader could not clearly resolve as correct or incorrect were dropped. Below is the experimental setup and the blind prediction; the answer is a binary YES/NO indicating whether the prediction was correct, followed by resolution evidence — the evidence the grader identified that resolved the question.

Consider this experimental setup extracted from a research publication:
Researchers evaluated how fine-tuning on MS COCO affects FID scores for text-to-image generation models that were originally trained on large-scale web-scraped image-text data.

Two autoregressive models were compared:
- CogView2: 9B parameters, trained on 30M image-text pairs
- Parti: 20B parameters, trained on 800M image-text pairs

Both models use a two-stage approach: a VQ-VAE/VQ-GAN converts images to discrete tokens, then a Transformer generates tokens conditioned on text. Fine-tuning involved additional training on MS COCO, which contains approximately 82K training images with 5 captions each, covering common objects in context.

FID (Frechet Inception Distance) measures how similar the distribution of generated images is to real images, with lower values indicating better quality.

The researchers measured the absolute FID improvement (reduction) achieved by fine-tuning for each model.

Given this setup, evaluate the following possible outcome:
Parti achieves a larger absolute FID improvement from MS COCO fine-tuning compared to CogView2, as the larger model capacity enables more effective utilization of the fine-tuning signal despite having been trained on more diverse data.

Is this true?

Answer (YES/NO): NO